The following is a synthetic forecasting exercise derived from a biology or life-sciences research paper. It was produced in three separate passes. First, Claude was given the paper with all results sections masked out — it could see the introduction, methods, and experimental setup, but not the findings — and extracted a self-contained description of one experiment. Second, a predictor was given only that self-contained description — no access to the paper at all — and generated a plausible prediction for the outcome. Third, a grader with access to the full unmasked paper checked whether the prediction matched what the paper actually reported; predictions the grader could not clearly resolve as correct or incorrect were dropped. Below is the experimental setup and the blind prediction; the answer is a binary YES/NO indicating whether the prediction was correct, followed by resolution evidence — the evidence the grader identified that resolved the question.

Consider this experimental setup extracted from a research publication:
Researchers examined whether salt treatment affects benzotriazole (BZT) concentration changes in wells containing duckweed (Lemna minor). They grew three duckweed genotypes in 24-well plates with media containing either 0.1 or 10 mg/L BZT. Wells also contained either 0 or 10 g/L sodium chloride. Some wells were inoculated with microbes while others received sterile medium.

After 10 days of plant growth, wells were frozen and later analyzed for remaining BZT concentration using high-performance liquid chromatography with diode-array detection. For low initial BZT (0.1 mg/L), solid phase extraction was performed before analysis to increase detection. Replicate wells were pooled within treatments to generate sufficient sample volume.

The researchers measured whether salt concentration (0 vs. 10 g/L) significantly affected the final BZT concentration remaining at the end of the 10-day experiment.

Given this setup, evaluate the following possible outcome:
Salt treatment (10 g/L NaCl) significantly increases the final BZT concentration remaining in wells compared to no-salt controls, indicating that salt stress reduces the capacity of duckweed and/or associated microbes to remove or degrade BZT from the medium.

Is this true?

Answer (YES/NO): YES